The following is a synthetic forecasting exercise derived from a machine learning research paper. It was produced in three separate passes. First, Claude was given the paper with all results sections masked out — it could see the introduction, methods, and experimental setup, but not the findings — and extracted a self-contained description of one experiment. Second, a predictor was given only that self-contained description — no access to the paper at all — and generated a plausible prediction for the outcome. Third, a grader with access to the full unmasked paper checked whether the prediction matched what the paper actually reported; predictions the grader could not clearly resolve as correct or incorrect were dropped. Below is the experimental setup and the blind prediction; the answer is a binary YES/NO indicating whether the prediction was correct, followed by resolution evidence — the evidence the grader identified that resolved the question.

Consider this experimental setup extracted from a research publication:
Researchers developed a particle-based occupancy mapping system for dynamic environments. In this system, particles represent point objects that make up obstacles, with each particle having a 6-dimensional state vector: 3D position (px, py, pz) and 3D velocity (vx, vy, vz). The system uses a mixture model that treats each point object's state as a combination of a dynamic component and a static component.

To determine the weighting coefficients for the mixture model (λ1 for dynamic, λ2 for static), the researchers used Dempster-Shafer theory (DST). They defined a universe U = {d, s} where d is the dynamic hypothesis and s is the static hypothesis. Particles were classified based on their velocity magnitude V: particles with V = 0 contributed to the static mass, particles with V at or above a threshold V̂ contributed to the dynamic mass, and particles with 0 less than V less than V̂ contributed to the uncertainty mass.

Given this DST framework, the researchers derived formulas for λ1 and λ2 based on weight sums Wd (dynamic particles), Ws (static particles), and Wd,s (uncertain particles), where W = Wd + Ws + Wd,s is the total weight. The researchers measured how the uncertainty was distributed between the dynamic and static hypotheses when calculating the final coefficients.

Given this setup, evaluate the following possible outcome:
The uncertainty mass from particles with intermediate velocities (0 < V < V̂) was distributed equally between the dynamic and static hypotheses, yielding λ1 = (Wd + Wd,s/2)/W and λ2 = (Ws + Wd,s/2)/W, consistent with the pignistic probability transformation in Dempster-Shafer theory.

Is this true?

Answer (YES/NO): YES